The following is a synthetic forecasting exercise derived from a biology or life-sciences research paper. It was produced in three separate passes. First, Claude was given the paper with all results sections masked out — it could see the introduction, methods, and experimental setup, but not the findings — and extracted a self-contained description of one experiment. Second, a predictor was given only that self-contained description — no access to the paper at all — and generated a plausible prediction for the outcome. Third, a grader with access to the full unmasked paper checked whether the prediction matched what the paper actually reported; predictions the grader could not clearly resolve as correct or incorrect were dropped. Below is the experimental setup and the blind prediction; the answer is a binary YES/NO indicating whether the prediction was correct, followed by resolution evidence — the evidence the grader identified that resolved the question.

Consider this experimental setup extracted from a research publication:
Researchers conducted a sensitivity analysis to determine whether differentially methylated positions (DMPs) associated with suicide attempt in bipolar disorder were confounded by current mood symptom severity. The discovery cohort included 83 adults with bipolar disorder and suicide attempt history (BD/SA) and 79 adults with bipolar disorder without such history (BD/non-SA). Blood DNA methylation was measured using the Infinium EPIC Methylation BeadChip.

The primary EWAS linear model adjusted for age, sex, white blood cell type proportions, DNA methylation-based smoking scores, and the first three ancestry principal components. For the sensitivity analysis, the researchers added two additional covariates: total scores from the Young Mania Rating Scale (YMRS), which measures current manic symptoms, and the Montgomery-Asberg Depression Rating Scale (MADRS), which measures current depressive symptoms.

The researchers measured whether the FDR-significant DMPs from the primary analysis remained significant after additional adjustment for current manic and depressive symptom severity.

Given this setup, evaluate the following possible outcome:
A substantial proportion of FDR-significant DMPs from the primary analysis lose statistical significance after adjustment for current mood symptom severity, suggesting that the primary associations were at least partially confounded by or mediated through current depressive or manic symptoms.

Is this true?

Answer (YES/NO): NO